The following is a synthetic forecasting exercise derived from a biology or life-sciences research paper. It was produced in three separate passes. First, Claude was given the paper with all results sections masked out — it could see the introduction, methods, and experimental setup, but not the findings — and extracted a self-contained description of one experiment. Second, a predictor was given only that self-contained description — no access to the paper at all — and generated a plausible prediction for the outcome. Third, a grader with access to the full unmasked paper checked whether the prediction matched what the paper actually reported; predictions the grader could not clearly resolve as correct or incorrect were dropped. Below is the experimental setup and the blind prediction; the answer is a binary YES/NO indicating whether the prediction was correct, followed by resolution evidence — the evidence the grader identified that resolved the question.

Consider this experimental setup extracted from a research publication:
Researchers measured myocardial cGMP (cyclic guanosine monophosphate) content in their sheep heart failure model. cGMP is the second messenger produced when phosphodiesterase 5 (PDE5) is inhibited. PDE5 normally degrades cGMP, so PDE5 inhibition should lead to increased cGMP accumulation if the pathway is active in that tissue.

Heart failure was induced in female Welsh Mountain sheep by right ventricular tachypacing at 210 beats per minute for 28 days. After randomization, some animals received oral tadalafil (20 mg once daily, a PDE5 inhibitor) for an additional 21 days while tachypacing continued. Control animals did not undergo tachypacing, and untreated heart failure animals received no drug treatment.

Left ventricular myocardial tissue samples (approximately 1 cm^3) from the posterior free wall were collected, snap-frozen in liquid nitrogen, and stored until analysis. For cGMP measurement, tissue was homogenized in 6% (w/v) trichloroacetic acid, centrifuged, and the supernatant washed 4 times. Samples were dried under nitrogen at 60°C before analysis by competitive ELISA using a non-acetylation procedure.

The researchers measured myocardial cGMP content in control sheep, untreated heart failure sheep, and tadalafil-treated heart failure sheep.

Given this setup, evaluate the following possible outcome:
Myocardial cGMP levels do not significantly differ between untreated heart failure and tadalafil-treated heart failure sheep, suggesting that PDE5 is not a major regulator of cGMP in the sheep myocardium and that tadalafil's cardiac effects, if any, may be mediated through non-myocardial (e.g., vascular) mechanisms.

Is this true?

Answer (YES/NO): NO